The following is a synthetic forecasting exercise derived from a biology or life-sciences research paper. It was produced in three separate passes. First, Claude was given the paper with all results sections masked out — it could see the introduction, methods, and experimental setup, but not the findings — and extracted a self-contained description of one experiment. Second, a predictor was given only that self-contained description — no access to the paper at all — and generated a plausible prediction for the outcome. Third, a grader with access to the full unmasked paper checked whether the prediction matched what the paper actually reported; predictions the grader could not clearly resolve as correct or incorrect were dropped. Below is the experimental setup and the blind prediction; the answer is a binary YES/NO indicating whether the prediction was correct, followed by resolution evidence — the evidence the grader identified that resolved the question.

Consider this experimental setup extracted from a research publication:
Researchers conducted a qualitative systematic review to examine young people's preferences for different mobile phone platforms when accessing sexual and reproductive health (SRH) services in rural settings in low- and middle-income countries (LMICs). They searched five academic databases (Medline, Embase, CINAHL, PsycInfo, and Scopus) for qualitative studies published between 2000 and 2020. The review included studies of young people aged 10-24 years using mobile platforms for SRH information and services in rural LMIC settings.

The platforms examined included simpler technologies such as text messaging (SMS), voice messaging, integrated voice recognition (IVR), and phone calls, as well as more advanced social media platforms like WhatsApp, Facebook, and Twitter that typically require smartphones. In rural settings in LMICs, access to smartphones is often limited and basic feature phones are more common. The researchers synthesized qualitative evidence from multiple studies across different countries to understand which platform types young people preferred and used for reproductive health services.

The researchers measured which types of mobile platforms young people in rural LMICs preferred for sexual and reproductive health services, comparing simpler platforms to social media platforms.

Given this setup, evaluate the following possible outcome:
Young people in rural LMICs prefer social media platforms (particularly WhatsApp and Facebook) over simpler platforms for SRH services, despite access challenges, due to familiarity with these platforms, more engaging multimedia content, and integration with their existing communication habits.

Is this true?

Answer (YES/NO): NO